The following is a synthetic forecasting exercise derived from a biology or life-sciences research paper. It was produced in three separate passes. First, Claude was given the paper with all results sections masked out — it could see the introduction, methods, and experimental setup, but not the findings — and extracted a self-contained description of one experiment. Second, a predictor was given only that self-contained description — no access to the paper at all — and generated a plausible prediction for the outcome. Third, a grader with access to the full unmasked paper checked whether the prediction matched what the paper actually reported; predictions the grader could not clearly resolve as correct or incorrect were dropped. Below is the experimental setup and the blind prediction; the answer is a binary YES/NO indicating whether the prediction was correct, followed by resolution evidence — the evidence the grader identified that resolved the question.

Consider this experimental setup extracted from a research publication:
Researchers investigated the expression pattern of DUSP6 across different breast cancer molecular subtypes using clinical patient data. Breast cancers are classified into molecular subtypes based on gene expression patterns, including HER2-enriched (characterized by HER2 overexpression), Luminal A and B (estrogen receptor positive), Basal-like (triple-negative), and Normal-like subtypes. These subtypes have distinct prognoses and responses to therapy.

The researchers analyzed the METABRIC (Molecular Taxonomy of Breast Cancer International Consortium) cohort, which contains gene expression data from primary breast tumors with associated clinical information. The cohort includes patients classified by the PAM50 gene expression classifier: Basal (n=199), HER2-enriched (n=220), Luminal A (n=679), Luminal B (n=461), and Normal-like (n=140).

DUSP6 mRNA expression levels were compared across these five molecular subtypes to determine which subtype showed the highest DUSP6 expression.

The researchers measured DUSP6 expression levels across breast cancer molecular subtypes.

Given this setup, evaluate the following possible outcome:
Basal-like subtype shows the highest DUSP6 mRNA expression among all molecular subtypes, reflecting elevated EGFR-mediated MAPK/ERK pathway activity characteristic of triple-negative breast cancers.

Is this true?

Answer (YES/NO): NO